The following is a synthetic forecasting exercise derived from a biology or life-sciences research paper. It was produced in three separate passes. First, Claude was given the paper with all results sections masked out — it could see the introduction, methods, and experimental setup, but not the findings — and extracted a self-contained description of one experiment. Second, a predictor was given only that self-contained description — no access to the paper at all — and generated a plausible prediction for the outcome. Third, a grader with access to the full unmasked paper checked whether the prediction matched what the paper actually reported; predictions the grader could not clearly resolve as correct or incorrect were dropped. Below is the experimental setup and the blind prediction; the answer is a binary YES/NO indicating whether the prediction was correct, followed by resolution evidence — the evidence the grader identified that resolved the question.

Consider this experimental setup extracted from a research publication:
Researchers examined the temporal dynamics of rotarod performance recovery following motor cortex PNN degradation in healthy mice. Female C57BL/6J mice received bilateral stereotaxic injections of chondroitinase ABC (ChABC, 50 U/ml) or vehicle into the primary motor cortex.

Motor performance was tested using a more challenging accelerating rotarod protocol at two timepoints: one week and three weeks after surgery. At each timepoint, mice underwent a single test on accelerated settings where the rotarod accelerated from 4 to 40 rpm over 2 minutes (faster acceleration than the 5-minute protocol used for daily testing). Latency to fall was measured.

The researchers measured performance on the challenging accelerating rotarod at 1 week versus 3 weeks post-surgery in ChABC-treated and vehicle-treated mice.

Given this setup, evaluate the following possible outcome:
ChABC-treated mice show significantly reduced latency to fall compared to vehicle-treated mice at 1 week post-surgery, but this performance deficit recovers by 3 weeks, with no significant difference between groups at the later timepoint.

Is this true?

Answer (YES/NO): NO